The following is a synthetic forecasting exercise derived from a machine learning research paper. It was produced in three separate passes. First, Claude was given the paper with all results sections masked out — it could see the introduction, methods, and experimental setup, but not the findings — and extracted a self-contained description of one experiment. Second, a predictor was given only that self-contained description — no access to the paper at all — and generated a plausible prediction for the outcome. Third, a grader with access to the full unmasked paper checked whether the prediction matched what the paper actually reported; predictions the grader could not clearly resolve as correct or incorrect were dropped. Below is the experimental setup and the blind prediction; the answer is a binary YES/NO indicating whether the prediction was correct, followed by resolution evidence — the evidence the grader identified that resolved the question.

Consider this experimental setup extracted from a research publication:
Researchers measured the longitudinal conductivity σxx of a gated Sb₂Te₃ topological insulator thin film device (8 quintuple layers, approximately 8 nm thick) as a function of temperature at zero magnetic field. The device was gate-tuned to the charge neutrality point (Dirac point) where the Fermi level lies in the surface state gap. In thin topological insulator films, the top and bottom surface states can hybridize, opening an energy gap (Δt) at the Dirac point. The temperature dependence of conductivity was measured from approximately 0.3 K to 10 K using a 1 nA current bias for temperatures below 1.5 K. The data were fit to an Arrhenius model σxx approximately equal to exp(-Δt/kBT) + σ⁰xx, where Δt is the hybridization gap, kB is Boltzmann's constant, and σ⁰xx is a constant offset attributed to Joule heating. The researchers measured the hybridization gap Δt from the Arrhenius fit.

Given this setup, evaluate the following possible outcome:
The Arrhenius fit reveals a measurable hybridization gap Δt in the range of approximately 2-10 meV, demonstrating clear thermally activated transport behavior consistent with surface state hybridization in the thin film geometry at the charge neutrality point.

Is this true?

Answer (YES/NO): NO